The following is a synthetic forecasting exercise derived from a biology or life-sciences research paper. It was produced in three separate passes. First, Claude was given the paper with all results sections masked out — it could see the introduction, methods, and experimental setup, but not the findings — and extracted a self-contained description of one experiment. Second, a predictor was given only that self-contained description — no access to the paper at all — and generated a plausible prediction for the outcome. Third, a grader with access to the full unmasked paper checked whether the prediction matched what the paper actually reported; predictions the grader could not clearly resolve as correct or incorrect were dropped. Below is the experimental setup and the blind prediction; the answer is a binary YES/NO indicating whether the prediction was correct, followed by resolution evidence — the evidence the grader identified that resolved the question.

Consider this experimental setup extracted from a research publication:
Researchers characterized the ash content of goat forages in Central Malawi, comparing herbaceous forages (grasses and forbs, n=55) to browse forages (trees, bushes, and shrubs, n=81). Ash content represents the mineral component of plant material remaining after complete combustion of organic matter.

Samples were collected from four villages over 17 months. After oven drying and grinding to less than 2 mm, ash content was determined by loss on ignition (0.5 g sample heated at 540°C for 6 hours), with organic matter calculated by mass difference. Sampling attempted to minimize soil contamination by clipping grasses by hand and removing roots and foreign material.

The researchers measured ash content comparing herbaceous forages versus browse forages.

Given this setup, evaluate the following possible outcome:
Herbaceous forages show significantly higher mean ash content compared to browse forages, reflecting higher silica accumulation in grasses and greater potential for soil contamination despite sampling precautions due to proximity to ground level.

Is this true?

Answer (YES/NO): YES